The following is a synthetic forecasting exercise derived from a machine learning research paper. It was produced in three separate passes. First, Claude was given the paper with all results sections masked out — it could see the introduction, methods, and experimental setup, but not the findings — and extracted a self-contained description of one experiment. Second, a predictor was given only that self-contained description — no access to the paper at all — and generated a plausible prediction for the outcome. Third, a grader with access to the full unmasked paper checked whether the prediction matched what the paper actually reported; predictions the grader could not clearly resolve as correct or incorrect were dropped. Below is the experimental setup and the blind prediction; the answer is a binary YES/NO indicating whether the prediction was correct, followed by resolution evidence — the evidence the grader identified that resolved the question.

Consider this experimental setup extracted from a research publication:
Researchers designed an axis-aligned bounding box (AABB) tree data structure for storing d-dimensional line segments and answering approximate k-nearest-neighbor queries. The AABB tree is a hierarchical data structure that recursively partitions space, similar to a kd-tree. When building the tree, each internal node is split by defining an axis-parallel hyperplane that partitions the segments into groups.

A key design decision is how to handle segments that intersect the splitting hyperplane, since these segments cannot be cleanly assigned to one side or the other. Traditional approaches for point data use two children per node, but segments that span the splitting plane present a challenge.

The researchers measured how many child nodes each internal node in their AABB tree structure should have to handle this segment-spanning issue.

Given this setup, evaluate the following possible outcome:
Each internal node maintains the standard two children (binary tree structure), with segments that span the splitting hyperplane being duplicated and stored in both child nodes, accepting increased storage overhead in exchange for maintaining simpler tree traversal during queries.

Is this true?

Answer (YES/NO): NO